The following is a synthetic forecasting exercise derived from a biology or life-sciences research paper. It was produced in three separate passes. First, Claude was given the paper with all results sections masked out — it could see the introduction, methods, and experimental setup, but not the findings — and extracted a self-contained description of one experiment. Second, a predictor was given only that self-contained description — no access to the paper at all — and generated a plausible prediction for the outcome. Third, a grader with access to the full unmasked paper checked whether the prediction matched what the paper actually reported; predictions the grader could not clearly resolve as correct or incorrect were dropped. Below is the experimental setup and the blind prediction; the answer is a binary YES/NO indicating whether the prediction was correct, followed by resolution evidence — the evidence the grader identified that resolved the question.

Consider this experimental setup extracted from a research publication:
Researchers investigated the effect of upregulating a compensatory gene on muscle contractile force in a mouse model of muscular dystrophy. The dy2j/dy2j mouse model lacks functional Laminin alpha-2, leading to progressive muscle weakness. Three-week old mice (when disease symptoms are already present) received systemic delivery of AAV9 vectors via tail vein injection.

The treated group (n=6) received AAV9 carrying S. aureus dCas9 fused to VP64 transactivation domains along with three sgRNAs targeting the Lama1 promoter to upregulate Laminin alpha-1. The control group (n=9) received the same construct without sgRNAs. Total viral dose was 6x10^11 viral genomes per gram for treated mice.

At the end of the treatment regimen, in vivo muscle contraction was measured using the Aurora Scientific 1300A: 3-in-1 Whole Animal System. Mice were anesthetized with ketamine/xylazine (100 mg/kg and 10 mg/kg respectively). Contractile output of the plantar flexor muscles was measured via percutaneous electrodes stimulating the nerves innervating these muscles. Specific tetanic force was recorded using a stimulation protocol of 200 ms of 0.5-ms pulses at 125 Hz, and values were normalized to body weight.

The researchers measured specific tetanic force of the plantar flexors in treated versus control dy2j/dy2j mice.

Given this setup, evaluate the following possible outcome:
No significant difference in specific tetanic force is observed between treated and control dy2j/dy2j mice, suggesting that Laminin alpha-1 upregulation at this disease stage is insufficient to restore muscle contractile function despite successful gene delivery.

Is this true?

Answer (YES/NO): NO